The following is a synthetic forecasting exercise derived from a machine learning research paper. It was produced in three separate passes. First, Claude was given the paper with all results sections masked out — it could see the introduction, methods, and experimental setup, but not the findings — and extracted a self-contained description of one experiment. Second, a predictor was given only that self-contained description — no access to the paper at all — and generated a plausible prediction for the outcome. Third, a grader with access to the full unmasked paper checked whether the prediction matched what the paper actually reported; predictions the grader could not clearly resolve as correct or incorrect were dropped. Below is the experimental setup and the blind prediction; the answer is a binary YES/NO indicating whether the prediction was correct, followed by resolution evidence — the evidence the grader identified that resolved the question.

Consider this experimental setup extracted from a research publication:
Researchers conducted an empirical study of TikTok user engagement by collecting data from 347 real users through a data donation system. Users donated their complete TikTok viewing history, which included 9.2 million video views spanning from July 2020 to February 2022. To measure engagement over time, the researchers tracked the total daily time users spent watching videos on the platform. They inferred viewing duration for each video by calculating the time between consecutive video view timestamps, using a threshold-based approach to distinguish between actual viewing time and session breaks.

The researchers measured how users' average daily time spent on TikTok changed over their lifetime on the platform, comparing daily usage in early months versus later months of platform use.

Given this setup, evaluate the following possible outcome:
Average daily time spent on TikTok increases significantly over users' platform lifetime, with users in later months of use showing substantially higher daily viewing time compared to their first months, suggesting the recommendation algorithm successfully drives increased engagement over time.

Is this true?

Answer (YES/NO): YES